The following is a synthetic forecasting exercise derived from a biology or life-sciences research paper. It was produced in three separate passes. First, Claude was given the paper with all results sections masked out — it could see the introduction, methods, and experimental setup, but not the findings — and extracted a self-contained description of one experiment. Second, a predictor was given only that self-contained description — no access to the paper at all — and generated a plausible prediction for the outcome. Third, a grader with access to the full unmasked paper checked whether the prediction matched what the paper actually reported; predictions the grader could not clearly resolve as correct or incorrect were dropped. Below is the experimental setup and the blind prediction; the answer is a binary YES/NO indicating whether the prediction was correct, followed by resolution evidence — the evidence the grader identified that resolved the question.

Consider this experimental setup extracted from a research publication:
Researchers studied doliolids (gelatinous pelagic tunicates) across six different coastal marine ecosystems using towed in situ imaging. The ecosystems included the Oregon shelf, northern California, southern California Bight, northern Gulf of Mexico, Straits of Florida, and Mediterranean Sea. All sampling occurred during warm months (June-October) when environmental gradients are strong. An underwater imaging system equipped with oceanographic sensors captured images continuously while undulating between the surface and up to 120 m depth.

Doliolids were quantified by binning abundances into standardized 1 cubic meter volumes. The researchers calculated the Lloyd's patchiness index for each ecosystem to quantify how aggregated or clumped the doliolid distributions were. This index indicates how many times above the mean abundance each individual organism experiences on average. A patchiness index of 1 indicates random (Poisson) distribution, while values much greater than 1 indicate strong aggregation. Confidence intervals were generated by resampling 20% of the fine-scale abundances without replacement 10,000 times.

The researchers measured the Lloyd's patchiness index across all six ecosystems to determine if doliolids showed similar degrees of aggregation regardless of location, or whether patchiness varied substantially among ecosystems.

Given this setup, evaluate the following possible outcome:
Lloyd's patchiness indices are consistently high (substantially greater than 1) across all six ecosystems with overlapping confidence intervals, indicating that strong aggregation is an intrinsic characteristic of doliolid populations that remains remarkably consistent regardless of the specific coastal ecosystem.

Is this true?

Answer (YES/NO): NO